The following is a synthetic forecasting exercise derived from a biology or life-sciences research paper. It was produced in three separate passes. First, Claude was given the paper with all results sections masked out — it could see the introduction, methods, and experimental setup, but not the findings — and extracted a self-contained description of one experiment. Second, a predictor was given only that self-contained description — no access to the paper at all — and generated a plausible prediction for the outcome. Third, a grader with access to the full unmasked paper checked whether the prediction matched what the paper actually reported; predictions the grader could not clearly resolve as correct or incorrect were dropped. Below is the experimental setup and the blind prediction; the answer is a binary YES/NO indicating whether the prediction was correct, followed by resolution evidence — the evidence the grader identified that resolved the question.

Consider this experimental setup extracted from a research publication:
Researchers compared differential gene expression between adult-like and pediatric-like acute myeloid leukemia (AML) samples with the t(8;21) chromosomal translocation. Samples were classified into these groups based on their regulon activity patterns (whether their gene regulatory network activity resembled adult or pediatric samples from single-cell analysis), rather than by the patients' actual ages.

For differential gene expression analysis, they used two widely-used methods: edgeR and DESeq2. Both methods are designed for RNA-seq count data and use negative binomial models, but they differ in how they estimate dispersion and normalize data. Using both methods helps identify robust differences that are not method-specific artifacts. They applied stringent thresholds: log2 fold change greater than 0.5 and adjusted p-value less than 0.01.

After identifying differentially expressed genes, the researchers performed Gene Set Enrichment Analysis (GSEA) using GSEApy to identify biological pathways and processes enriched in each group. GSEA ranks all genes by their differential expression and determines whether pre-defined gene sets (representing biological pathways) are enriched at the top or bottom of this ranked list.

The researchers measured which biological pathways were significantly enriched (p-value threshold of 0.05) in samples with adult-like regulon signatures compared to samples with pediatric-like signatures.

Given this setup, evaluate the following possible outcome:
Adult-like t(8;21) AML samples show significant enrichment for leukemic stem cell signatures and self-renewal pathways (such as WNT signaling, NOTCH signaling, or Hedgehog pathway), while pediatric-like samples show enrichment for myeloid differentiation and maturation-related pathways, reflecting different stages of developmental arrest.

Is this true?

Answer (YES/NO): NO